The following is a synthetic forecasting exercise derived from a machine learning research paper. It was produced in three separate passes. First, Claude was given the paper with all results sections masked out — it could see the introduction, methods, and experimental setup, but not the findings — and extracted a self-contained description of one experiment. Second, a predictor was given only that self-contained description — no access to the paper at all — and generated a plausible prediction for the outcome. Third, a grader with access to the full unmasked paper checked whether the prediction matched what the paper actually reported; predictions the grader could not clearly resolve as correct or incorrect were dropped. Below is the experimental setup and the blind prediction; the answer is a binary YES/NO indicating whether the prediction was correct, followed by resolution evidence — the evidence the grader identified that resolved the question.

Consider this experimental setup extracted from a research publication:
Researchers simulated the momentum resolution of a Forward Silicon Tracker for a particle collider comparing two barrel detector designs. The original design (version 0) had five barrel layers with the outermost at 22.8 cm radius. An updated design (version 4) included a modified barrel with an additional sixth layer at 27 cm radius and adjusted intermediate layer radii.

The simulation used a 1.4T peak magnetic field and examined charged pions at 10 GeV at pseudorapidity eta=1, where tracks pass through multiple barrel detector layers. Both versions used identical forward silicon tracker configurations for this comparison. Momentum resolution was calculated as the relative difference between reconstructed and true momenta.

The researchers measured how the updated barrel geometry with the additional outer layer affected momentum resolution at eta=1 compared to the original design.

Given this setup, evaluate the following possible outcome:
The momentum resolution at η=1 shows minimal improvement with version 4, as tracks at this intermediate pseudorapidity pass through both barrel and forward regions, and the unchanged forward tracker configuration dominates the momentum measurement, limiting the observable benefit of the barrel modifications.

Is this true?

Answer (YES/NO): NO